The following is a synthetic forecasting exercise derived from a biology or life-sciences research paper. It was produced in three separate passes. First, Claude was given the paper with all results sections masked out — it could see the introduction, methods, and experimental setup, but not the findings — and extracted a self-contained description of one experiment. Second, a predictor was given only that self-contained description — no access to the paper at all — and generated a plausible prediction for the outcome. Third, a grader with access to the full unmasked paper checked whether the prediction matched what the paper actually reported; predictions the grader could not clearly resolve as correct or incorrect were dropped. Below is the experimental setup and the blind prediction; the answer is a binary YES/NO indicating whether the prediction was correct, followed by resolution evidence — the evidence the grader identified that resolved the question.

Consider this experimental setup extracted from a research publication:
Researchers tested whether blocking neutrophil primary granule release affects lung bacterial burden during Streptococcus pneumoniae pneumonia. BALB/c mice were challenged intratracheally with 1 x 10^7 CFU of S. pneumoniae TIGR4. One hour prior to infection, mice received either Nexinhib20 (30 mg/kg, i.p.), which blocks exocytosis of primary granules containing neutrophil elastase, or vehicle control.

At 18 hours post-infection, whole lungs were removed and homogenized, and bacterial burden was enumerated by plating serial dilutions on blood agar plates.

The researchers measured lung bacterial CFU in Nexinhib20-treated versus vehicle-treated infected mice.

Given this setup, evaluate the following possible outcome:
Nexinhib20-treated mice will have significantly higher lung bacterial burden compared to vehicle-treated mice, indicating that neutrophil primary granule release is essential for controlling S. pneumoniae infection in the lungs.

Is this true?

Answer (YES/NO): NO